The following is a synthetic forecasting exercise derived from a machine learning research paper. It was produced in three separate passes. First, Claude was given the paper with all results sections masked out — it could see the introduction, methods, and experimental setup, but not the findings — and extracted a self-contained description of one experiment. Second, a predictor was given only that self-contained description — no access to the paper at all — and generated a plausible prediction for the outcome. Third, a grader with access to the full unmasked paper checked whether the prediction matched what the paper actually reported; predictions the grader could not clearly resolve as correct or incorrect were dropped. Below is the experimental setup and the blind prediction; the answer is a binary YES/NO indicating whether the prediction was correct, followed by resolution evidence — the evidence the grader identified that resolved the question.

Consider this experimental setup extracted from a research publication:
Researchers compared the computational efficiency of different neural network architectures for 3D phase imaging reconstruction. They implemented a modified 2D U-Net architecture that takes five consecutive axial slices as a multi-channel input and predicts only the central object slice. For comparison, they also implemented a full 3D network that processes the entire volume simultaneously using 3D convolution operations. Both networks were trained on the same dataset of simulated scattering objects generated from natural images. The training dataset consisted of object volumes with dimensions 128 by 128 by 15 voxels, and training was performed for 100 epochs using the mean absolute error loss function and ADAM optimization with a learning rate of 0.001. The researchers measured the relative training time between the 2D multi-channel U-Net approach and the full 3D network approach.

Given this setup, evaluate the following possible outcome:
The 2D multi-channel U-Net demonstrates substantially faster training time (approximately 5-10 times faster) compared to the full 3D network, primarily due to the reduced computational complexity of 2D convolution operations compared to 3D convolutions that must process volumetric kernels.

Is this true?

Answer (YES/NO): NO